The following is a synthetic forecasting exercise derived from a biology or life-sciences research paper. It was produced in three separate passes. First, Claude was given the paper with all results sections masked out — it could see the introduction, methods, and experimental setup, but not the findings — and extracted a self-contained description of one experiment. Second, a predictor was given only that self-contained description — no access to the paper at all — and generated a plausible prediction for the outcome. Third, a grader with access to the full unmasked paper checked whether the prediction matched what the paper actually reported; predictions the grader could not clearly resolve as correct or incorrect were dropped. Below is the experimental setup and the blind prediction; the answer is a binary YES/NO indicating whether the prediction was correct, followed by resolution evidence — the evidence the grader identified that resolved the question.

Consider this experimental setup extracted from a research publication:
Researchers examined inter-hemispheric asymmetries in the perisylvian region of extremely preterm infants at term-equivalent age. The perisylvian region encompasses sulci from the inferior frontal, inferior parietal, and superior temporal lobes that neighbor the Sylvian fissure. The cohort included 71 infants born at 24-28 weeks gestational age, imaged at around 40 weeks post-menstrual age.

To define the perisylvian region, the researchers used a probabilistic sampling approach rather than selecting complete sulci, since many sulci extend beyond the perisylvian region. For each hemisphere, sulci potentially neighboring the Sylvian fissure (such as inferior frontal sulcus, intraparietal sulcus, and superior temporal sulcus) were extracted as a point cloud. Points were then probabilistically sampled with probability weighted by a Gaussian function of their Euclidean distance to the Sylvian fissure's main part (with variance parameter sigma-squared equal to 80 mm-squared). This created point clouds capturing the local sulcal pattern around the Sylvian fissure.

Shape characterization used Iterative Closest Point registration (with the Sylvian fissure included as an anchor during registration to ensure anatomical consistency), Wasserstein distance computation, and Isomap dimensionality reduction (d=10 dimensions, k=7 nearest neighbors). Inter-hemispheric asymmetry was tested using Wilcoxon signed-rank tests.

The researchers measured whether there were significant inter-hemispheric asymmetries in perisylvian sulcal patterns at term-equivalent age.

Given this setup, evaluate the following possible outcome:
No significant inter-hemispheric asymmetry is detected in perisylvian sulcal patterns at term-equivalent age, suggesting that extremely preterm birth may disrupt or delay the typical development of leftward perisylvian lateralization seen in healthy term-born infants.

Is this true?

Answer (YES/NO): NO